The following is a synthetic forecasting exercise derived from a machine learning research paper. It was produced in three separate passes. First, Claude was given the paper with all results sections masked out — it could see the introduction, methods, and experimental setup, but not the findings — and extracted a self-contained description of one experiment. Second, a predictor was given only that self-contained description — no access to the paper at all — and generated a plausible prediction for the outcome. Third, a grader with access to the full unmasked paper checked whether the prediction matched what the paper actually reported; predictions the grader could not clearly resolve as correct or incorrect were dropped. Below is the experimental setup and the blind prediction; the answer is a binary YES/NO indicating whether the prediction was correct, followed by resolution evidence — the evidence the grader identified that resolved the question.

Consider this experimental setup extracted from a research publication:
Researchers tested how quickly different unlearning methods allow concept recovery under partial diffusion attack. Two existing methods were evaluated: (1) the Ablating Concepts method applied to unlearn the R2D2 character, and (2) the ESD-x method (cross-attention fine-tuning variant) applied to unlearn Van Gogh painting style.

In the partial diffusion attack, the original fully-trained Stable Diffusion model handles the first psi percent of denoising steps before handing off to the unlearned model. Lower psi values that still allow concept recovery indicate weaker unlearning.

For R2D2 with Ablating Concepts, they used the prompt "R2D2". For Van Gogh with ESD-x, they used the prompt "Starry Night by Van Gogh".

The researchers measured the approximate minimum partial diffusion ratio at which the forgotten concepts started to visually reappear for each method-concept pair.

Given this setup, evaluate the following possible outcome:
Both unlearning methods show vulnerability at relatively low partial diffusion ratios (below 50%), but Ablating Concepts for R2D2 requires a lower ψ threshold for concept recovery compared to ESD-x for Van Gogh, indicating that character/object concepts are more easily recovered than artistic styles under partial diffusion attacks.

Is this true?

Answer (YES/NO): YES